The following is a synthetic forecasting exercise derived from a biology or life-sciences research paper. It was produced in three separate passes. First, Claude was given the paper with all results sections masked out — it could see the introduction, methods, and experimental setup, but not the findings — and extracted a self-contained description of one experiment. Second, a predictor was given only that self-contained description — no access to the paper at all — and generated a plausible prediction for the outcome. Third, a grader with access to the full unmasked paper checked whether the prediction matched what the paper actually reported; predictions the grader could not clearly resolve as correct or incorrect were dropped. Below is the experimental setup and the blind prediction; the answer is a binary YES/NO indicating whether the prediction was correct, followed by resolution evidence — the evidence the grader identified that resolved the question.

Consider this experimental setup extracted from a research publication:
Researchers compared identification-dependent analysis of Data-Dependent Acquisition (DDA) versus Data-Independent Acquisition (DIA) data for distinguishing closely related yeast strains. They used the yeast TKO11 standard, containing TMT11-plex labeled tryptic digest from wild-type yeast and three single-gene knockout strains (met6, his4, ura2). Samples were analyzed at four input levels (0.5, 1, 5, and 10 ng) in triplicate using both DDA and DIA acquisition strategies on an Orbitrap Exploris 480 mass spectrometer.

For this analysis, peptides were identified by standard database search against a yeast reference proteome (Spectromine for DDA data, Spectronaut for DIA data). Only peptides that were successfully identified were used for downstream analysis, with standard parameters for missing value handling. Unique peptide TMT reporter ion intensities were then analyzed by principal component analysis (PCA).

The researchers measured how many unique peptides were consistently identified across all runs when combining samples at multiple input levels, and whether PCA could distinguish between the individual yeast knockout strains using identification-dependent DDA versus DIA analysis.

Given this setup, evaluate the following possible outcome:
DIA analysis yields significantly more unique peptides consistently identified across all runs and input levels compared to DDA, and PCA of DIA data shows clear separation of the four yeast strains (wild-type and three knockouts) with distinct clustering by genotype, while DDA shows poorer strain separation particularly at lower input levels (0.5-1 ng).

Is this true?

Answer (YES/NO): NO